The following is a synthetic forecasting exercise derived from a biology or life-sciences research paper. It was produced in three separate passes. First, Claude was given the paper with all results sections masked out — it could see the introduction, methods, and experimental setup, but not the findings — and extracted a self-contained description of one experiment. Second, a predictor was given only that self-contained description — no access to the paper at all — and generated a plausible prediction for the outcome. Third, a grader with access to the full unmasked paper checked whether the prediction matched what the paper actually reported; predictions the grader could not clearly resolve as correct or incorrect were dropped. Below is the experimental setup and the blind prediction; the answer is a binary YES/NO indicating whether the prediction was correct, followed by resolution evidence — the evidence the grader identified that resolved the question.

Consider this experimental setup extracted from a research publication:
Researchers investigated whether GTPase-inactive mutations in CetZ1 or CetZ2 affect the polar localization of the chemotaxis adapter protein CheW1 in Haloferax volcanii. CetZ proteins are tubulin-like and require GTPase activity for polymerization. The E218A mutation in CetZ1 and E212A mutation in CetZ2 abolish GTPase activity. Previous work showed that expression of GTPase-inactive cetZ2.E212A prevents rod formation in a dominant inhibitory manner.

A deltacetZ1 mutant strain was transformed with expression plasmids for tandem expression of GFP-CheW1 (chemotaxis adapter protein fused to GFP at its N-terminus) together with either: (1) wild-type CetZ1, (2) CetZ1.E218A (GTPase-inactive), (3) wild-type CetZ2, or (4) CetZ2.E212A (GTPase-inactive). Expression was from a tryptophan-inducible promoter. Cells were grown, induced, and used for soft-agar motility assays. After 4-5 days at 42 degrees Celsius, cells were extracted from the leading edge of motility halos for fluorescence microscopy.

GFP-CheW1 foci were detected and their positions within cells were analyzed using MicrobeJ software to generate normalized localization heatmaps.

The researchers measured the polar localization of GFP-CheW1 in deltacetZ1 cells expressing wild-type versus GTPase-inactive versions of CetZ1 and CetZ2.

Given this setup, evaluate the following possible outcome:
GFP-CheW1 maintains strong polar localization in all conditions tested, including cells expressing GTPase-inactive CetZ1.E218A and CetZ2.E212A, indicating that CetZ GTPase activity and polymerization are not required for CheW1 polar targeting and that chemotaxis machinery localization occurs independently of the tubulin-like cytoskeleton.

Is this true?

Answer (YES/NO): NO